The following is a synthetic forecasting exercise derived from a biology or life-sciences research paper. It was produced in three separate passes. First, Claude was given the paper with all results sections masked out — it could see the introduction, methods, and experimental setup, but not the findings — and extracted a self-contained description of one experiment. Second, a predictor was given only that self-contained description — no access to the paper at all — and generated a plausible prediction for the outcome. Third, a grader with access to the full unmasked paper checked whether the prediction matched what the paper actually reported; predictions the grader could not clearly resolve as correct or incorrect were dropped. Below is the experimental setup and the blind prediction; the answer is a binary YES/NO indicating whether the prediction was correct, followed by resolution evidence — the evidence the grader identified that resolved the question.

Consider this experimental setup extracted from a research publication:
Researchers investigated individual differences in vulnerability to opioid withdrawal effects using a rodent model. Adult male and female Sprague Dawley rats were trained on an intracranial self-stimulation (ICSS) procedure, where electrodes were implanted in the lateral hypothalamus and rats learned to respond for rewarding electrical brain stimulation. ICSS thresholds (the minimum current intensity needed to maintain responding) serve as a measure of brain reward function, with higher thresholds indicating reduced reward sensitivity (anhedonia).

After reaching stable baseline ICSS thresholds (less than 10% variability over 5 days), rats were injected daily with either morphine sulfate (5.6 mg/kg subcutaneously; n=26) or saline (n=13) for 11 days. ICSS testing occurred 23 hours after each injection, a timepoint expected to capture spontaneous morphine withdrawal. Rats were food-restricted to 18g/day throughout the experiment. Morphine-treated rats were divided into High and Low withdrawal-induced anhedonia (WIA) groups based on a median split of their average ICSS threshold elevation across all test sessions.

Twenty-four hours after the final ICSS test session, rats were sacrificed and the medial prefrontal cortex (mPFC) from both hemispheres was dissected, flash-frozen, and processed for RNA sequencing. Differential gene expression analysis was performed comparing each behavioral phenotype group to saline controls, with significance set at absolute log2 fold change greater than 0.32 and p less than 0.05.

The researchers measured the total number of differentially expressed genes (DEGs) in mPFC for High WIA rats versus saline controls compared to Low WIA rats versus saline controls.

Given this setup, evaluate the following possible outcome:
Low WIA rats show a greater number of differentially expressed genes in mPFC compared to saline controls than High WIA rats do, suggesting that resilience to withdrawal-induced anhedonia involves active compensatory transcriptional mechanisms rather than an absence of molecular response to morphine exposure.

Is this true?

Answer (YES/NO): YES